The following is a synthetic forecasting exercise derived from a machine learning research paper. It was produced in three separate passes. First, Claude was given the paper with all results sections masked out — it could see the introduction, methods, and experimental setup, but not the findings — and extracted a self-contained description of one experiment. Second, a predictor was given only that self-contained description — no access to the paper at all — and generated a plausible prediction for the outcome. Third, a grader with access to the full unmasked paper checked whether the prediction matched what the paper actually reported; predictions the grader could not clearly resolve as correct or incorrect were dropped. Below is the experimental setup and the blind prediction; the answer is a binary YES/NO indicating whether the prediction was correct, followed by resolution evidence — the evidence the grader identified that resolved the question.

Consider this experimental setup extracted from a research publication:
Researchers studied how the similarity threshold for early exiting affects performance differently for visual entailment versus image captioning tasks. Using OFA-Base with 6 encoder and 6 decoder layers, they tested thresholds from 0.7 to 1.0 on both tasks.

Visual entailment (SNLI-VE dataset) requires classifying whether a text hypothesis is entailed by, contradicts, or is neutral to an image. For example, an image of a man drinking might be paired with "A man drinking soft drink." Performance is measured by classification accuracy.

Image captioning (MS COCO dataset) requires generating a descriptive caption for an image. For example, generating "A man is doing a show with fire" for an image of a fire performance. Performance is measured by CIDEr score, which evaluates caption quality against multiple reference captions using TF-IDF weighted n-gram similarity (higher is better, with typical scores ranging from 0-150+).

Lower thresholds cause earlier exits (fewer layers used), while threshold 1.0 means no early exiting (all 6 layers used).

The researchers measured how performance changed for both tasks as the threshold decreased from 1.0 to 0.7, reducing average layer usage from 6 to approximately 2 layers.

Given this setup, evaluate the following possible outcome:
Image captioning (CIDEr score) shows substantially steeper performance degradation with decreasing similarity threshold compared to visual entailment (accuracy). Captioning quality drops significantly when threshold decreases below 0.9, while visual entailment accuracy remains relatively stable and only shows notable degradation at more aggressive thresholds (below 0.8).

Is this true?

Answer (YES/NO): NO